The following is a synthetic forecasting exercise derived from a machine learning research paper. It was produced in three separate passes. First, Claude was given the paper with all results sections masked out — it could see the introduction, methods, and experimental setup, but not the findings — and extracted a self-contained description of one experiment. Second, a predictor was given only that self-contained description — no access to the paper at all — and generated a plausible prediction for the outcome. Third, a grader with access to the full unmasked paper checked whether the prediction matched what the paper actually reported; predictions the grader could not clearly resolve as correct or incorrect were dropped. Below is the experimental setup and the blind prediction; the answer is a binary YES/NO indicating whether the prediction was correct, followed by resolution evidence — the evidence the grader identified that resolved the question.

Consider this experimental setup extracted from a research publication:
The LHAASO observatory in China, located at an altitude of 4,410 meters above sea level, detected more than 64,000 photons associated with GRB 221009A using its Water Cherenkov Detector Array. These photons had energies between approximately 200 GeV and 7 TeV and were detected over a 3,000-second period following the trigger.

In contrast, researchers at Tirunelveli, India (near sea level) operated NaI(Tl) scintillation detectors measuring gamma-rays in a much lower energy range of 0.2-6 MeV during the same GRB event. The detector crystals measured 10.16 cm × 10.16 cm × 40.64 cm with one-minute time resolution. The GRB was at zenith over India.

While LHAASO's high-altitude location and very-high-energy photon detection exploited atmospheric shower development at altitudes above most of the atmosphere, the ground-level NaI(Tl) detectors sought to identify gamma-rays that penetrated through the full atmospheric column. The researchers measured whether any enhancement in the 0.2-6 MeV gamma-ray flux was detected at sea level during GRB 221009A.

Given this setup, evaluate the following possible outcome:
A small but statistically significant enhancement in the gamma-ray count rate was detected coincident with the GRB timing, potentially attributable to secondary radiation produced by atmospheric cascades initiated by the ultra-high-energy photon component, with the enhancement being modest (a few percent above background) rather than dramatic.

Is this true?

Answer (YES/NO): NO